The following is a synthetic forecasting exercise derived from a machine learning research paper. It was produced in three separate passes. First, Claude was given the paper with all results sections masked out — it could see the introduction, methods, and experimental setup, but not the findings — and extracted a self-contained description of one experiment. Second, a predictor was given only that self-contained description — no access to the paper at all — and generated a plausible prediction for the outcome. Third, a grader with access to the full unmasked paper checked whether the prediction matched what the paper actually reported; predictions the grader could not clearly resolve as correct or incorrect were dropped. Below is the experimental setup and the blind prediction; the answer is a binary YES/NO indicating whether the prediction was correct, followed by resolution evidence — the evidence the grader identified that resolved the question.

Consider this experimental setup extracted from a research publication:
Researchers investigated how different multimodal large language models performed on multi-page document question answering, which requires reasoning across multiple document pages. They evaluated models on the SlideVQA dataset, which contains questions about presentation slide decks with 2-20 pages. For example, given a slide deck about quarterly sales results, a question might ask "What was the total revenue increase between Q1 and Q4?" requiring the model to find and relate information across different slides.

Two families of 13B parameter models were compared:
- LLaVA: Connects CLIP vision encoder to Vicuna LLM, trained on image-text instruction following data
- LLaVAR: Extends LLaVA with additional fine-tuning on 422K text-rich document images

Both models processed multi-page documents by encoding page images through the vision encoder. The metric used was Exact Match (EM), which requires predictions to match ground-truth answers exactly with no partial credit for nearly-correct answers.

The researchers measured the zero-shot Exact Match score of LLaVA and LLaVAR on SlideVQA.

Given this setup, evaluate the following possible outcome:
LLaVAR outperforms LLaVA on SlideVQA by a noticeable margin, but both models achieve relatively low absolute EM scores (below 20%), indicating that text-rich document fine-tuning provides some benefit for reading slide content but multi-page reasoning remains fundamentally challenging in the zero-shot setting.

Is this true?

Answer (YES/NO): NO